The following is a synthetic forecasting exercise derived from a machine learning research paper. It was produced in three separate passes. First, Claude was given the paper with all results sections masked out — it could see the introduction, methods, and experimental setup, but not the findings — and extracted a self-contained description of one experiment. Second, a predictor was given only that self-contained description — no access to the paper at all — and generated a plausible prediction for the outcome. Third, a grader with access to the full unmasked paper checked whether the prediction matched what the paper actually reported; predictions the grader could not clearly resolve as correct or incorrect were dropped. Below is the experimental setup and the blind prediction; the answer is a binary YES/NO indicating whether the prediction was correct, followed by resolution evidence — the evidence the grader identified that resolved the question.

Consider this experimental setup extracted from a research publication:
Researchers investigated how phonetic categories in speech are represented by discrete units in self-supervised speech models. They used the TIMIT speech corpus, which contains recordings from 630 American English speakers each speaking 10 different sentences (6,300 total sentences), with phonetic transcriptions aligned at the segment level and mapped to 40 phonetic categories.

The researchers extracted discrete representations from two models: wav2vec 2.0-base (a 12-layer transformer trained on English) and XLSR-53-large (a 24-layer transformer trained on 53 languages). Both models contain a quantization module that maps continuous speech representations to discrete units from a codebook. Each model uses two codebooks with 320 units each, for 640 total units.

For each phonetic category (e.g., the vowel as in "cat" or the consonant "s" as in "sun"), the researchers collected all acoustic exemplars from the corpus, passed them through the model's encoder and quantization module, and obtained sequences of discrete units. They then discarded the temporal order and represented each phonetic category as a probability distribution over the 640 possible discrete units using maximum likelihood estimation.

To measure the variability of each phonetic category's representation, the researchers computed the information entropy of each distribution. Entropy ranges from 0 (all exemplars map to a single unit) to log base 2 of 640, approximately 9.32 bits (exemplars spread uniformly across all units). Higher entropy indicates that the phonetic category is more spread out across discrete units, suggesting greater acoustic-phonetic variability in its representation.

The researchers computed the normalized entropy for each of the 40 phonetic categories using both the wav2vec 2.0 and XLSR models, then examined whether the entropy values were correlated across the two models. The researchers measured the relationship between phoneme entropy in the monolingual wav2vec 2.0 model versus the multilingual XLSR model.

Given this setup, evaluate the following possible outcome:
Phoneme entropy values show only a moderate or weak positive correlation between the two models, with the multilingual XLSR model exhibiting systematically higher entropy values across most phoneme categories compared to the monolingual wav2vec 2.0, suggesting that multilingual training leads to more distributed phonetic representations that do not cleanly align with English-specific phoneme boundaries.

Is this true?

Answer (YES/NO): NO